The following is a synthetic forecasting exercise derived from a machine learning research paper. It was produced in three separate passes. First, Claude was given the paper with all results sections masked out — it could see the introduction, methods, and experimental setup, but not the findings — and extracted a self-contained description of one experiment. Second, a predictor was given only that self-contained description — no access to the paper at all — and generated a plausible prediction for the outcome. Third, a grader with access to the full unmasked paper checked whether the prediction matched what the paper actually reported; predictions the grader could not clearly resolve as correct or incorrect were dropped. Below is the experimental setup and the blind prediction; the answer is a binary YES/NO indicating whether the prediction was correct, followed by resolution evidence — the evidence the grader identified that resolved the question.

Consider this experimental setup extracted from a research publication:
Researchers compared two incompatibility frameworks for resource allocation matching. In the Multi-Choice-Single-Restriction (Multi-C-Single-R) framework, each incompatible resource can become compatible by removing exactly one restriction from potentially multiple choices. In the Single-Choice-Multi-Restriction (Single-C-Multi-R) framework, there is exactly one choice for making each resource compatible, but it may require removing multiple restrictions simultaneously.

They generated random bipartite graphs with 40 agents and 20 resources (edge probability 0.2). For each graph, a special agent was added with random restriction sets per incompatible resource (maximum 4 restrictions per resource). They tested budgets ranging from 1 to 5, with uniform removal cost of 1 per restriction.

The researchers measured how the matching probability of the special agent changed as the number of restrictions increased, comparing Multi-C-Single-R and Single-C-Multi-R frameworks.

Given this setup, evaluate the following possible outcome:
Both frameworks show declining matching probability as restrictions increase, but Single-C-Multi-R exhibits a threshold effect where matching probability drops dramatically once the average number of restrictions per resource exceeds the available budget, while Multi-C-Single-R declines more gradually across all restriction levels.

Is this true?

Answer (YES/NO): NO